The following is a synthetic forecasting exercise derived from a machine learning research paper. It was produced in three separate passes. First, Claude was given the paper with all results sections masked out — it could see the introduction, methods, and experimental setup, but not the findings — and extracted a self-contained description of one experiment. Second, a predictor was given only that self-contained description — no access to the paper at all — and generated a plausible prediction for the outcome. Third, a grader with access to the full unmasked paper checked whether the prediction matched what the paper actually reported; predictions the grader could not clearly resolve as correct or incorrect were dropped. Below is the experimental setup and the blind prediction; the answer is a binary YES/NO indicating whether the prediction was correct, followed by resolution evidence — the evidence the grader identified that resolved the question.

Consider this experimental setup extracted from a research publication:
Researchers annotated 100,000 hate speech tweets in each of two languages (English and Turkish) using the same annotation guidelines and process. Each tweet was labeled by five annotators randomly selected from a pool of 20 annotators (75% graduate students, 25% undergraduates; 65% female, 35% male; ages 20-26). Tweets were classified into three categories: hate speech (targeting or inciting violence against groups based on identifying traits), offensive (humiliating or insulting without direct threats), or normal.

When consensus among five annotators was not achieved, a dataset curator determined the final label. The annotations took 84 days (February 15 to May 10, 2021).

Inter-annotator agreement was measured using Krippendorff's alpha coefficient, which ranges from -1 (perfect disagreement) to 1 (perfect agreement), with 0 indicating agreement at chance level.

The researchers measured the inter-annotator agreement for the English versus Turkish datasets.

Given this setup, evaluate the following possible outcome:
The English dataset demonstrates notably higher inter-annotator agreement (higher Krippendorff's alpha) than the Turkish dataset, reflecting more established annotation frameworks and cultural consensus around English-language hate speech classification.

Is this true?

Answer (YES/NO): NO